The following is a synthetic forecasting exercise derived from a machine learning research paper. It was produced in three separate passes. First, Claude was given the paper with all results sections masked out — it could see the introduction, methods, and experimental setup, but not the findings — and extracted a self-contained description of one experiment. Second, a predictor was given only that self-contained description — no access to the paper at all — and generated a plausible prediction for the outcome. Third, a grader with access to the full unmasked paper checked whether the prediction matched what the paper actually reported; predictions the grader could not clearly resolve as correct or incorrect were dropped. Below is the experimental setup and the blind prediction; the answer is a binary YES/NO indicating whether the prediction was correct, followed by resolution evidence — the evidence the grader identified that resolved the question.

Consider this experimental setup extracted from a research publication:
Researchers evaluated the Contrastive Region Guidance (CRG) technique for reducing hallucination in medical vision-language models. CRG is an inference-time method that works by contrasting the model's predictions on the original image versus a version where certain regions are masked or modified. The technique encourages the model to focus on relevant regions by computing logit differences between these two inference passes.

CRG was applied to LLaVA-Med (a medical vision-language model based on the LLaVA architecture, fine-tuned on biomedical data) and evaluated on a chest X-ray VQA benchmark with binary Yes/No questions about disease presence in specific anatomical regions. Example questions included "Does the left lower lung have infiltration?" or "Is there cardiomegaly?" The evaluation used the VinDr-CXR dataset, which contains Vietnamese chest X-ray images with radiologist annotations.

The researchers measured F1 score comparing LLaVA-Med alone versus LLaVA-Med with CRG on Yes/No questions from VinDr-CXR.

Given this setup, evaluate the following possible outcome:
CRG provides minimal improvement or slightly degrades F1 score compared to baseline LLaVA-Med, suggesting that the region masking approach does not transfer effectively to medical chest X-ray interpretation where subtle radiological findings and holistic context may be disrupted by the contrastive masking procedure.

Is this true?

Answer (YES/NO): YES